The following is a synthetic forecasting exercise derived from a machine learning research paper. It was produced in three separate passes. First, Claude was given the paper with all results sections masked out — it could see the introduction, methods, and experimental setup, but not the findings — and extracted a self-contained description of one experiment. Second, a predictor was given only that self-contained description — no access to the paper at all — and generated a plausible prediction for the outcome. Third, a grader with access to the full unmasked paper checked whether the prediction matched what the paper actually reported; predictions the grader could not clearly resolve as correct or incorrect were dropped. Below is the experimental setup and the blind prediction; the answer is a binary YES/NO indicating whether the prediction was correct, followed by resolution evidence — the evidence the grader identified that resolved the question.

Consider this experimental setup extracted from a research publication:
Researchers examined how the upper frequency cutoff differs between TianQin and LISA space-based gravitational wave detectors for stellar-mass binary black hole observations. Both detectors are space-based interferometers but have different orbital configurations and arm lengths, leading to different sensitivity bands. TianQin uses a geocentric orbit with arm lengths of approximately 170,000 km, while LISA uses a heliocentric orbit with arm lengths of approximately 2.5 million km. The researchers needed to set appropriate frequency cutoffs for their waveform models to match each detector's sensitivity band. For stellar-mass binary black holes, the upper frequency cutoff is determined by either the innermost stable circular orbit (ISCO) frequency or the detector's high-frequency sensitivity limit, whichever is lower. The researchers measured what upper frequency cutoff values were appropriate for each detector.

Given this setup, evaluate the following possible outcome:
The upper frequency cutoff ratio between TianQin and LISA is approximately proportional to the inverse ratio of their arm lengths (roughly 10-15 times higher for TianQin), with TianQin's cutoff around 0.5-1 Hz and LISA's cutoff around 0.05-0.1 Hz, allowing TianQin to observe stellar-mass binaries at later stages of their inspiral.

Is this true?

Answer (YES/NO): YES